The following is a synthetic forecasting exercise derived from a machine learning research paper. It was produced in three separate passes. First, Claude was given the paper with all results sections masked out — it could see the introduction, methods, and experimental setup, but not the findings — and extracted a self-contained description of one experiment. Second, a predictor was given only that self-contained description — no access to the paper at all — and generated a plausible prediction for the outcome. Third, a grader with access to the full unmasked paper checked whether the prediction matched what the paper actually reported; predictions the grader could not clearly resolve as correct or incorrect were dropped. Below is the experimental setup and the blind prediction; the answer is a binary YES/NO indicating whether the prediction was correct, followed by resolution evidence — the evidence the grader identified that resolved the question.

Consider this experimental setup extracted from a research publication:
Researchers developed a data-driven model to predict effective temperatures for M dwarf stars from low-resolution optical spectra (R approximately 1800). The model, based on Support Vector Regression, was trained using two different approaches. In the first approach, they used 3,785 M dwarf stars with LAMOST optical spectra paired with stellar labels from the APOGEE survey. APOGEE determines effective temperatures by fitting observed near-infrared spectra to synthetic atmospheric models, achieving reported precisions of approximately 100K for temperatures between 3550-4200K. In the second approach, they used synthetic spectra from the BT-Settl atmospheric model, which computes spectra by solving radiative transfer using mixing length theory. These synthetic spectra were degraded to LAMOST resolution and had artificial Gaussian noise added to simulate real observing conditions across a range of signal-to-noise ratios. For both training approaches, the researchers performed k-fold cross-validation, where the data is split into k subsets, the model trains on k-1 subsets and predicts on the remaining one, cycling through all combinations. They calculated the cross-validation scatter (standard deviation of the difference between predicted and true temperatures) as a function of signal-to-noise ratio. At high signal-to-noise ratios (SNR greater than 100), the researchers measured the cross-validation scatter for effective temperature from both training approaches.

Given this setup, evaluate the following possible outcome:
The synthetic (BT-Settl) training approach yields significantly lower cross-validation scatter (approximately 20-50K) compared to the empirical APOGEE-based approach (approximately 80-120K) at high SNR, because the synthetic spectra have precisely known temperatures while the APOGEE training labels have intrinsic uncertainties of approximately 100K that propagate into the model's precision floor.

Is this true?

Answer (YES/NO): NO